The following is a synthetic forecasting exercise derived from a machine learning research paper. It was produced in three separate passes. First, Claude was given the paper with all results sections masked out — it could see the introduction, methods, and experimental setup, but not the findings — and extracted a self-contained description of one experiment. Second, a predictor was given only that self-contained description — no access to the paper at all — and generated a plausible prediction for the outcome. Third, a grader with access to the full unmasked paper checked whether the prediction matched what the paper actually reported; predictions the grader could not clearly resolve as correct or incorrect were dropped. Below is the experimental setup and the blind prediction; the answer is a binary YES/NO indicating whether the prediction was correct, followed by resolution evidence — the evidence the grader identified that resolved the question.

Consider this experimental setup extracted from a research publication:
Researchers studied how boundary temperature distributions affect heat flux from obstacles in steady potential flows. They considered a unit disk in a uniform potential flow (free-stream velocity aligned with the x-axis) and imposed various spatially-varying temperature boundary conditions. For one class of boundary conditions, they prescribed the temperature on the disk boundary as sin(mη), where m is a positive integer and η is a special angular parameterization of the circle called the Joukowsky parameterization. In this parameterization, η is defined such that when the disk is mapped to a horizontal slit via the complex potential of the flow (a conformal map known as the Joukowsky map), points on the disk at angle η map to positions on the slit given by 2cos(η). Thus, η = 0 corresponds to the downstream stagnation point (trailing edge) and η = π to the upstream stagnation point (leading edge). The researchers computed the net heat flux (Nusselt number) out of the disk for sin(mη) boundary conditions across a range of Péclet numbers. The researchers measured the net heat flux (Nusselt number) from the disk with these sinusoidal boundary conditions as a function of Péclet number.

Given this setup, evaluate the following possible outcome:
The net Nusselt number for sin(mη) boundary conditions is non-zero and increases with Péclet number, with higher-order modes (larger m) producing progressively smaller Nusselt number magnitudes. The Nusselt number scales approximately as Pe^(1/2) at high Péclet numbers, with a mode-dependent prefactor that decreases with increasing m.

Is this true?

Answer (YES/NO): NO